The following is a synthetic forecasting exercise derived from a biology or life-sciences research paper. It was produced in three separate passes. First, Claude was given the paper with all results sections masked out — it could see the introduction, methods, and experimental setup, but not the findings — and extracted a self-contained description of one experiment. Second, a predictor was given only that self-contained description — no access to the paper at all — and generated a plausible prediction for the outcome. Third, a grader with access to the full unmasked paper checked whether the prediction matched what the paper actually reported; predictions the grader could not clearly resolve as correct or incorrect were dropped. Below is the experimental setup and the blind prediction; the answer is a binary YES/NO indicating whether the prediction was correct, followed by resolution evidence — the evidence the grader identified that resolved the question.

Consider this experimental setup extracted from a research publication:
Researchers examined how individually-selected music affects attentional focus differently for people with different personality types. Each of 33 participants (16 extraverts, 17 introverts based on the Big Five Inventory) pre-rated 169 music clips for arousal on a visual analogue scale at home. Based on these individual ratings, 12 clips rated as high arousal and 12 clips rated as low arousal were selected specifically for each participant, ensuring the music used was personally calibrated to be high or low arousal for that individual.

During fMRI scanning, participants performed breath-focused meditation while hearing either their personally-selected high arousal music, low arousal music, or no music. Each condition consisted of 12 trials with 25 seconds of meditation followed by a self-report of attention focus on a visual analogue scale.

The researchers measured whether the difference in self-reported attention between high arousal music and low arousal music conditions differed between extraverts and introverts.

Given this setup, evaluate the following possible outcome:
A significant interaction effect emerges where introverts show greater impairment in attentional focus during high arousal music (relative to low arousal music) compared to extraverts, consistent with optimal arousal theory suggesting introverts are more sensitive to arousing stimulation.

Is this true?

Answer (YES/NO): YES